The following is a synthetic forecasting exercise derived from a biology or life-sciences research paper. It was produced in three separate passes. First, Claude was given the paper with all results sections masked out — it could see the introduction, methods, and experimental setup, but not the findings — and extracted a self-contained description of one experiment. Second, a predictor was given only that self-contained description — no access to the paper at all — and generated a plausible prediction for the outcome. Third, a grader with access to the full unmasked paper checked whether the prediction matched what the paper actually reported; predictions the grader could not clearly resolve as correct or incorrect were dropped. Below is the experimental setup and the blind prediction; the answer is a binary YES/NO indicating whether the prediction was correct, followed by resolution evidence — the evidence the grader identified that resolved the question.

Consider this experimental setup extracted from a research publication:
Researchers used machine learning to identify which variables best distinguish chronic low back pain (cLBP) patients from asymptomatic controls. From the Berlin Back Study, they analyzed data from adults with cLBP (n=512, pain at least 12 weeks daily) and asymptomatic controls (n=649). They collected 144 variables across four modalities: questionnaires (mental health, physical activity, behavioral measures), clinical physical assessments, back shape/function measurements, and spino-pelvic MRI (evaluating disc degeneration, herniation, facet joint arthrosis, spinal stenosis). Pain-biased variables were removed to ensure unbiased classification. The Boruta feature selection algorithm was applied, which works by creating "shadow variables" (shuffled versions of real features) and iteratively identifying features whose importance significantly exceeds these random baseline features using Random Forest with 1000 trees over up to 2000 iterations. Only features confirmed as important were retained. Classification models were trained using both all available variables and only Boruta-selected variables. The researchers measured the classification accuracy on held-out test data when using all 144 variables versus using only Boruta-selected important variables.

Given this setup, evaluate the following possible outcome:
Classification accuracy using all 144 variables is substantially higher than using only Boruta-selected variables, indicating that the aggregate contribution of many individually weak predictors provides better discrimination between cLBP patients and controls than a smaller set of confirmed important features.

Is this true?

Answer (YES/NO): NO